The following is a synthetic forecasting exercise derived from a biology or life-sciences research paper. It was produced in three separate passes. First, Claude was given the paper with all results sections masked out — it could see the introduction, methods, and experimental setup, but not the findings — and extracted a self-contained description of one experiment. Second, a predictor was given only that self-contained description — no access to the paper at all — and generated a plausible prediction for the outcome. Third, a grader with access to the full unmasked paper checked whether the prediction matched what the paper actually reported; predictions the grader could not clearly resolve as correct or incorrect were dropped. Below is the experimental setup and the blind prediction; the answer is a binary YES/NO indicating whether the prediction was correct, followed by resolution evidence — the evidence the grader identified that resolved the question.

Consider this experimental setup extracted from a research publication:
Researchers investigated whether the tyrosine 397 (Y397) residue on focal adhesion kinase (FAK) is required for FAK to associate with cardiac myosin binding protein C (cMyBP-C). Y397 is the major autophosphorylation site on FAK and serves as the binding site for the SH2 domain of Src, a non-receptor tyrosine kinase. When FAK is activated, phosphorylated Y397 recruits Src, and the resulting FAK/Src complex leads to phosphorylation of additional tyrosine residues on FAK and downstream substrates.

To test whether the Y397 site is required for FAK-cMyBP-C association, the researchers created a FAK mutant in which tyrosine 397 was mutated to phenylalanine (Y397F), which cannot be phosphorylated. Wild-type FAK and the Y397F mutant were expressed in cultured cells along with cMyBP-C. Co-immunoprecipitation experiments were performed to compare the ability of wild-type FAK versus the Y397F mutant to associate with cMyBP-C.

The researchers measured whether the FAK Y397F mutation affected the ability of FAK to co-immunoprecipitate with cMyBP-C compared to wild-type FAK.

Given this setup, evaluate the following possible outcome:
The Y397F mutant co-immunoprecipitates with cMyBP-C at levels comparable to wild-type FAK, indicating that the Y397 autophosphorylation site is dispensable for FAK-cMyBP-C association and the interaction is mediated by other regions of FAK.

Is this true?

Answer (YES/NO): NO